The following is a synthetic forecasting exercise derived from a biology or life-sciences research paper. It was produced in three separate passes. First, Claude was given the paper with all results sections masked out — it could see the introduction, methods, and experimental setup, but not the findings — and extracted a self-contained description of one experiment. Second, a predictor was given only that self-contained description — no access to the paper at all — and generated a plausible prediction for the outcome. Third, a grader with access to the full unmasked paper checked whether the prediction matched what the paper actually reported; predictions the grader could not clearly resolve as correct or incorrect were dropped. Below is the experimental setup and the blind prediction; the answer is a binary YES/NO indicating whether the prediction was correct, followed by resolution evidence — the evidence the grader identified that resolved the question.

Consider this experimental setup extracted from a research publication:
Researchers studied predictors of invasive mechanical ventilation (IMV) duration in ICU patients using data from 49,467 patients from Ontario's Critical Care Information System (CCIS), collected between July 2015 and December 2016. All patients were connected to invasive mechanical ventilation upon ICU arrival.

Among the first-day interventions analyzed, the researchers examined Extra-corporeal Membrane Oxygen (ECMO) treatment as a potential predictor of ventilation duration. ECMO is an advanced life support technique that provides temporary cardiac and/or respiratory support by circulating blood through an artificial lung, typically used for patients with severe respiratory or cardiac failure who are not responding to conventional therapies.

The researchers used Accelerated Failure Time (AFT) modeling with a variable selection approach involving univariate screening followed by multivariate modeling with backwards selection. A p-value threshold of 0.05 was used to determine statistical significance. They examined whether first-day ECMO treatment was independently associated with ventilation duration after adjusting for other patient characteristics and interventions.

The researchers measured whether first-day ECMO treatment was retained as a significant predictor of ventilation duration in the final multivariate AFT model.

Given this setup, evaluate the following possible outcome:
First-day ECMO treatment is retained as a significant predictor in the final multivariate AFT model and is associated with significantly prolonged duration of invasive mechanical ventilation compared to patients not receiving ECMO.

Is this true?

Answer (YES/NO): YES